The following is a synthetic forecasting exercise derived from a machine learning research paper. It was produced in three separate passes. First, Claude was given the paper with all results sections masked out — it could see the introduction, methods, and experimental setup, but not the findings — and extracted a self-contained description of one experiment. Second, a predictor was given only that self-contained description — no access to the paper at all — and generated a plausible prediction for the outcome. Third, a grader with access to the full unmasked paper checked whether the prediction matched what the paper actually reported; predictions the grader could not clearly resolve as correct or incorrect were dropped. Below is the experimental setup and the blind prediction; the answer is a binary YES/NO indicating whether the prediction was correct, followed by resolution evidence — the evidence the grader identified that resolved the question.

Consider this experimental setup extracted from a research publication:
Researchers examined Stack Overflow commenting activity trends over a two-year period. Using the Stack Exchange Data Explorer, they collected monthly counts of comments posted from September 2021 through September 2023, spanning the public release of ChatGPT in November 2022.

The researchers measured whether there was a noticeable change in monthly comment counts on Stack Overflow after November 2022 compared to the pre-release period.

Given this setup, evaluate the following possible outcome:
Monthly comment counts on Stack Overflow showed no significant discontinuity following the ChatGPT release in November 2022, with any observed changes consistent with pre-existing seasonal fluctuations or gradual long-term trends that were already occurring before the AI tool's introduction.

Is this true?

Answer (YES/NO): NO